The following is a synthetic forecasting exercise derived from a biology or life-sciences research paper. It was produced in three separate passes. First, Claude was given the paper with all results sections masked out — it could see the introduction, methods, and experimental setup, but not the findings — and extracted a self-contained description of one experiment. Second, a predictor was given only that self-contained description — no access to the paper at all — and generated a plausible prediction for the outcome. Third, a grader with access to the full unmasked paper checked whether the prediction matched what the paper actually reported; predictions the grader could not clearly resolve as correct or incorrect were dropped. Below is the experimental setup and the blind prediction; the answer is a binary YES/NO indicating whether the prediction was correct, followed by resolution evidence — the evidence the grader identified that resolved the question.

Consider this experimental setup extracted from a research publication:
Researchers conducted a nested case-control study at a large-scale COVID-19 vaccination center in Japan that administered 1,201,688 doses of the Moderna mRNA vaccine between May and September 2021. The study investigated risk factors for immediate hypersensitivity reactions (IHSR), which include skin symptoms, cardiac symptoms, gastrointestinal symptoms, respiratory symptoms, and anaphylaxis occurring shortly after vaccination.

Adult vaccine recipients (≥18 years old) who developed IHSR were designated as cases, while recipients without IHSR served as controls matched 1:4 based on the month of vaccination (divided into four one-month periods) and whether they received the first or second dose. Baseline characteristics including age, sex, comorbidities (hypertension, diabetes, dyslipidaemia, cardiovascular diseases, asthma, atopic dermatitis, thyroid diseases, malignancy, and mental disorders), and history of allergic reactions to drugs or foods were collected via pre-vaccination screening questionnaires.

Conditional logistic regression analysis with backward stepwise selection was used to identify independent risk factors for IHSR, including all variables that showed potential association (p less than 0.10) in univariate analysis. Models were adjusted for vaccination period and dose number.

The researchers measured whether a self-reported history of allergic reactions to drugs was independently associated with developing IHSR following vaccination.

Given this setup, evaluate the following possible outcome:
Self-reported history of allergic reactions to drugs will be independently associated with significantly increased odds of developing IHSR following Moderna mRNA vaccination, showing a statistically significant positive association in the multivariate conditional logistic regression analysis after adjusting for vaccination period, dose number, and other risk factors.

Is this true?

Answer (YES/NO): YES